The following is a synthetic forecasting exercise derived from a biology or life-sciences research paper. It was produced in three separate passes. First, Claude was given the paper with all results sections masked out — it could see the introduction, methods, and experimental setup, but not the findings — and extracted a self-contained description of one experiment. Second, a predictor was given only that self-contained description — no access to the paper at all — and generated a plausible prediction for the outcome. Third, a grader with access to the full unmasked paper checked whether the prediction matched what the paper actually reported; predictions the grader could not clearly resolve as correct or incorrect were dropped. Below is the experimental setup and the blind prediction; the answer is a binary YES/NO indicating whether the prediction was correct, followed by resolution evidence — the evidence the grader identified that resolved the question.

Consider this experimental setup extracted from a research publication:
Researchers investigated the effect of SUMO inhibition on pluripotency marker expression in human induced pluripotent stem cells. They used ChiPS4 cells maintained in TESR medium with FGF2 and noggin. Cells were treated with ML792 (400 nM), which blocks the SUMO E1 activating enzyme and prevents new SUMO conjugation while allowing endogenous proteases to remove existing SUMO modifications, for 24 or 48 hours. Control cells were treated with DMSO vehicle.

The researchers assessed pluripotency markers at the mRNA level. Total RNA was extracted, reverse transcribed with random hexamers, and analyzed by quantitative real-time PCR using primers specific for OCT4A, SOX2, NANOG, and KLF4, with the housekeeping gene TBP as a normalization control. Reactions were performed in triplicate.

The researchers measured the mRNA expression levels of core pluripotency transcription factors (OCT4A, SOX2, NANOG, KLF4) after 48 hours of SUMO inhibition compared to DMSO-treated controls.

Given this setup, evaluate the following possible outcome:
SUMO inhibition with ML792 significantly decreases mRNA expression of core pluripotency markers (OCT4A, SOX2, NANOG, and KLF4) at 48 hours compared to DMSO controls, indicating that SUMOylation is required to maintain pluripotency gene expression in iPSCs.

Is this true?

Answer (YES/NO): NO